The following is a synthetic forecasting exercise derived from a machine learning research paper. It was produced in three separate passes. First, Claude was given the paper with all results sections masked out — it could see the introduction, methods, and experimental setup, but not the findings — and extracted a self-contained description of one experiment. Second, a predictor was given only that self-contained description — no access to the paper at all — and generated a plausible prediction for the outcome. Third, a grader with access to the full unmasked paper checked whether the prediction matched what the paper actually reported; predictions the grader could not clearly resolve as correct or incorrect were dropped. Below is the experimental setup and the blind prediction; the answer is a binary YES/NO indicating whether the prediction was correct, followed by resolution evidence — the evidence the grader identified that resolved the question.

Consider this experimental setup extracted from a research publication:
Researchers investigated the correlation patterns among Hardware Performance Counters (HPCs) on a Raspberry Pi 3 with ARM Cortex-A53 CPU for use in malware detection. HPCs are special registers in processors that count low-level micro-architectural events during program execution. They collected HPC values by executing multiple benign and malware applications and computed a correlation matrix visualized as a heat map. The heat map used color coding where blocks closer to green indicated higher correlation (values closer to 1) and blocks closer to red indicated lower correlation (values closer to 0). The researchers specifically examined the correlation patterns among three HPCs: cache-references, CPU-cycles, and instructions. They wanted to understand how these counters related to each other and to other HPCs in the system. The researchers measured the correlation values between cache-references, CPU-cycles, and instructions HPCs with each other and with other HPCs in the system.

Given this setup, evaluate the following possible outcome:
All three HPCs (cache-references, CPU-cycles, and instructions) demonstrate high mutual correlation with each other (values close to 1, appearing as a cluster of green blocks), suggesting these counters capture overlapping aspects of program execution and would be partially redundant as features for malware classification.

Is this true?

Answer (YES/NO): YES